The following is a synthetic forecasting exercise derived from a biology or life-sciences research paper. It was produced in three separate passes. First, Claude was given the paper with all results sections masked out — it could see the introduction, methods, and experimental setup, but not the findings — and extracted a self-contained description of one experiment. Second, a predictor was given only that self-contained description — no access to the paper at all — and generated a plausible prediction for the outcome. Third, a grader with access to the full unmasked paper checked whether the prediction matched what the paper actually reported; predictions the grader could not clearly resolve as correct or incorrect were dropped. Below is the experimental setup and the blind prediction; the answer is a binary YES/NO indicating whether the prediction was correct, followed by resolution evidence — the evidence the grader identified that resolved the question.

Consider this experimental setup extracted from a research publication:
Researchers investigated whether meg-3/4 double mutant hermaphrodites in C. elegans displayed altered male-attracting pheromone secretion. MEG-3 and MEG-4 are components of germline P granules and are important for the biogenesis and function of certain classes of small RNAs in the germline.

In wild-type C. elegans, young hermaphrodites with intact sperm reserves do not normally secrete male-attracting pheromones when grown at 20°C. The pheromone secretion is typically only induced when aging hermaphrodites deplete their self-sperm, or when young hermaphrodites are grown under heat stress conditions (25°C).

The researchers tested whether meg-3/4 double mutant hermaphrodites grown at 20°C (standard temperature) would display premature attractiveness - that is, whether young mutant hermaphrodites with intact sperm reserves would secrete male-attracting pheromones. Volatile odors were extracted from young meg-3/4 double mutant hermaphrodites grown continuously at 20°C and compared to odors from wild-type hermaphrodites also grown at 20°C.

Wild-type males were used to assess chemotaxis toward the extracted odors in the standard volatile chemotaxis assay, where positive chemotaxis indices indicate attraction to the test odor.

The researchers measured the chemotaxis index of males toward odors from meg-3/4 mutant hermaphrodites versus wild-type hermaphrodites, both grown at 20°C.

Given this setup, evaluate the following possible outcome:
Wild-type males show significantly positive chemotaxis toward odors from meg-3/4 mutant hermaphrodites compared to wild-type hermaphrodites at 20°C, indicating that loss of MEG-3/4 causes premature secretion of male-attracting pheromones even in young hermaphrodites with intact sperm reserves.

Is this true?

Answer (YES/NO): YES